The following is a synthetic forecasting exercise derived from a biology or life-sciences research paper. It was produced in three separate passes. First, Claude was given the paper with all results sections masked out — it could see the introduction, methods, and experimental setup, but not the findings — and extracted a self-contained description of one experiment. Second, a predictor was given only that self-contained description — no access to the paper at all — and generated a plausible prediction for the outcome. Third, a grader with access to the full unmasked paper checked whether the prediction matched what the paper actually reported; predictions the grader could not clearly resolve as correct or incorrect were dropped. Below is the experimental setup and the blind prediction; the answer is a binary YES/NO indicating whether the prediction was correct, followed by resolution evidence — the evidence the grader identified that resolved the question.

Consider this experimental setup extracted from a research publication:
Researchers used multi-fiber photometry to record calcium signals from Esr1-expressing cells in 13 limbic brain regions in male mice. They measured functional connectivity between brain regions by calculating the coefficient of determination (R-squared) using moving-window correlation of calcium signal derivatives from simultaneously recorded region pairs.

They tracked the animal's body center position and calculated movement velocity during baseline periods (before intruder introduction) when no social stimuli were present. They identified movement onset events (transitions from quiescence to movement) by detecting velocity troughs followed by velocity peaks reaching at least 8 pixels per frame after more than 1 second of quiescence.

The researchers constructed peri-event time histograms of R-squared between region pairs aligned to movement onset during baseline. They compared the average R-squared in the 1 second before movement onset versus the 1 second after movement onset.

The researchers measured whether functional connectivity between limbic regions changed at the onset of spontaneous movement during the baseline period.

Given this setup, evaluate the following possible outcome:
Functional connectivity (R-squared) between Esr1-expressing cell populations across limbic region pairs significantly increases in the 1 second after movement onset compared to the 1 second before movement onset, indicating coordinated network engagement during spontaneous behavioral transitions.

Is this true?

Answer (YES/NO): NO